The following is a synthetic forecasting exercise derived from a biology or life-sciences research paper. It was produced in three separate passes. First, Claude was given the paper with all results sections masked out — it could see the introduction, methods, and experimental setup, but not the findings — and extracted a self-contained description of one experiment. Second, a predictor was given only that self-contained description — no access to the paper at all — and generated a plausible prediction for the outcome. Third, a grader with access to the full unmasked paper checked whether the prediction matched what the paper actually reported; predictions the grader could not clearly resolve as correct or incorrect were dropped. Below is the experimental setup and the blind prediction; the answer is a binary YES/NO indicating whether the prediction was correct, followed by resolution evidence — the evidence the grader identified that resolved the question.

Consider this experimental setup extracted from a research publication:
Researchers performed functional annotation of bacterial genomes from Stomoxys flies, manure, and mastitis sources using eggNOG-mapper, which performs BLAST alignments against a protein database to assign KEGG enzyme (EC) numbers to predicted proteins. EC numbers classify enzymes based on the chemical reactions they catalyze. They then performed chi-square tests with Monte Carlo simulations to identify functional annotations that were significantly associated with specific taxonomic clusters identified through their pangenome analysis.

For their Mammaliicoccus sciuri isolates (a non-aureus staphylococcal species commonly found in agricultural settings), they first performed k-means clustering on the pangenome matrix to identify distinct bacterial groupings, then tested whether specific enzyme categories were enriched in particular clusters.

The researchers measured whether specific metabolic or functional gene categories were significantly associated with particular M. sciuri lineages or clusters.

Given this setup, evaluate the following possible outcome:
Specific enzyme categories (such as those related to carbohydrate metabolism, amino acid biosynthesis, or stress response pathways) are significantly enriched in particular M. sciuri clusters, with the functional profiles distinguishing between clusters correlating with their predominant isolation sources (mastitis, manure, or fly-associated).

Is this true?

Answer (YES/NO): YES